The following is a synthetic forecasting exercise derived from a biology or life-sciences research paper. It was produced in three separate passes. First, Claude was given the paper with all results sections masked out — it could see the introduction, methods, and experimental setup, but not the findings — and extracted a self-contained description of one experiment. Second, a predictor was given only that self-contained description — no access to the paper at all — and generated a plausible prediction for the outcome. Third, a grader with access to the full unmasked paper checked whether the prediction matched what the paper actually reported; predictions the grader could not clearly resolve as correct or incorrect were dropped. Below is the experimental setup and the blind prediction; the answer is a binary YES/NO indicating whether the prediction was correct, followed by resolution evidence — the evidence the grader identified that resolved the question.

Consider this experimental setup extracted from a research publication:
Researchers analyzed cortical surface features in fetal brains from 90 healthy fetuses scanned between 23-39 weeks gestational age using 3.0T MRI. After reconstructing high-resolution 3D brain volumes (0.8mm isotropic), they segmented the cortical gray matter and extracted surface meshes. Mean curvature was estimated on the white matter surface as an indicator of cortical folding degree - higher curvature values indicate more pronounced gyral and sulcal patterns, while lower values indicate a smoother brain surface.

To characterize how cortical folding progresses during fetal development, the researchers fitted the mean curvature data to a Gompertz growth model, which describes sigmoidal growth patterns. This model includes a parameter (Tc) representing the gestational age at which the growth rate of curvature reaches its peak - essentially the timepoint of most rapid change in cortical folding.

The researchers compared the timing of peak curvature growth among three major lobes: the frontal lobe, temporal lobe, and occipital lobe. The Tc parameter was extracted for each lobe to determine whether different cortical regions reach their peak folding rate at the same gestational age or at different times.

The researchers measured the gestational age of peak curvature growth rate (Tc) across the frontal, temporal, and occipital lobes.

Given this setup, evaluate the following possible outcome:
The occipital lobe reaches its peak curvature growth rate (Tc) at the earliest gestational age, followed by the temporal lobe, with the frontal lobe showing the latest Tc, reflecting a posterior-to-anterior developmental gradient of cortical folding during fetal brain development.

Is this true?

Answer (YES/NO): NO